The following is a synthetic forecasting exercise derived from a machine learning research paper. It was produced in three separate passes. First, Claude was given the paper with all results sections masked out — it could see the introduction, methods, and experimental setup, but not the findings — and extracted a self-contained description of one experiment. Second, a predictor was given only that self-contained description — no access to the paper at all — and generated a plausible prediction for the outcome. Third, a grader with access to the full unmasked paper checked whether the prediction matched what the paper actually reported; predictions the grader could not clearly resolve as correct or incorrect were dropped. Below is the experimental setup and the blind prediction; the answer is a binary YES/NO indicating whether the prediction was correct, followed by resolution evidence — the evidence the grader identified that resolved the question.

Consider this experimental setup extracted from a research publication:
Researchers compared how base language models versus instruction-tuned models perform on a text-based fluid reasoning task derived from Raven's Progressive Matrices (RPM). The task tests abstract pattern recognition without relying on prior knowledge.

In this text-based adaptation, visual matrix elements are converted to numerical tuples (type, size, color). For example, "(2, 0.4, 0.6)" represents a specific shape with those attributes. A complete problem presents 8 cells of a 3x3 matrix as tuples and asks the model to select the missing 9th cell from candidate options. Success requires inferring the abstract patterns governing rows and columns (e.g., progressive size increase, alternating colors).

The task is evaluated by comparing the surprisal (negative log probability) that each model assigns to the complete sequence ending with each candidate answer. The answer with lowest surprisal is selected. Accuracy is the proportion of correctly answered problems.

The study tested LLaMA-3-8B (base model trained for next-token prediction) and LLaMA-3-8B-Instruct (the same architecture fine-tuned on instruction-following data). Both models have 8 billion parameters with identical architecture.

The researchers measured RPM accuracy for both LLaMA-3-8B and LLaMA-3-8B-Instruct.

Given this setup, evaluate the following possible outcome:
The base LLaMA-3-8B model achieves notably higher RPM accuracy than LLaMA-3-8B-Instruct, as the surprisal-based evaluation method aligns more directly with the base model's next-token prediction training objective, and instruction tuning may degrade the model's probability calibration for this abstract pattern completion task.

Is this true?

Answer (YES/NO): NO